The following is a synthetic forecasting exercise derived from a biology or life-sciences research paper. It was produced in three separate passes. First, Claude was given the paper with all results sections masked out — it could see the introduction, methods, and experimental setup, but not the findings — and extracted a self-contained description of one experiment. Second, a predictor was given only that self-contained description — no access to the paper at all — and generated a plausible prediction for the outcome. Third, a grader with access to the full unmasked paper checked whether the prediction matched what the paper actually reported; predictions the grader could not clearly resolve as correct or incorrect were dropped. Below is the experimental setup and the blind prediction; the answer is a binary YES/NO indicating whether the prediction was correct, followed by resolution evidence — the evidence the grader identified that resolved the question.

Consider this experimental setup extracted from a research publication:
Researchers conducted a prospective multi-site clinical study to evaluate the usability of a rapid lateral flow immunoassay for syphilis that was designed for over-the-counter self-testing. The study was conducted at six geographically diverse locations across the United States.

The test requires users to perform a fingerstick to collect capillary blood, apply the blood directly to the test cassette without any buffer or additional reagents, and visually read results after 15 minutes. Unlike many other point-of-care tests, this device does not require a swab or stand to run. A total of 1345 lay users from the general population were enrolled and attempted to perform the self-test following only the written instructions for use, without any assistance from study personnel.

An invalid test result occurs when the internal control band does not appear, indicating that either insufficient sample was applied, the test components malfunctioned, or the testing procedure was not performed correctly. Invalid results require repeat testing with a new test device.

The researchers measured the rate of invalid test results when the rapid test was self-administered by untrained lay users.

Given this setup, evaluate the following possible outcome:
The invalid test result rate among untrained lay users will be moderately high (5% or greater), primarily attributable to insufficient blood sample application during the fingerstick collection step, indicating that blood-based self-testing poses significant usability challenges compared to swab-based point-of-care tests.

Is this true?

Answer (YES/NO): NO